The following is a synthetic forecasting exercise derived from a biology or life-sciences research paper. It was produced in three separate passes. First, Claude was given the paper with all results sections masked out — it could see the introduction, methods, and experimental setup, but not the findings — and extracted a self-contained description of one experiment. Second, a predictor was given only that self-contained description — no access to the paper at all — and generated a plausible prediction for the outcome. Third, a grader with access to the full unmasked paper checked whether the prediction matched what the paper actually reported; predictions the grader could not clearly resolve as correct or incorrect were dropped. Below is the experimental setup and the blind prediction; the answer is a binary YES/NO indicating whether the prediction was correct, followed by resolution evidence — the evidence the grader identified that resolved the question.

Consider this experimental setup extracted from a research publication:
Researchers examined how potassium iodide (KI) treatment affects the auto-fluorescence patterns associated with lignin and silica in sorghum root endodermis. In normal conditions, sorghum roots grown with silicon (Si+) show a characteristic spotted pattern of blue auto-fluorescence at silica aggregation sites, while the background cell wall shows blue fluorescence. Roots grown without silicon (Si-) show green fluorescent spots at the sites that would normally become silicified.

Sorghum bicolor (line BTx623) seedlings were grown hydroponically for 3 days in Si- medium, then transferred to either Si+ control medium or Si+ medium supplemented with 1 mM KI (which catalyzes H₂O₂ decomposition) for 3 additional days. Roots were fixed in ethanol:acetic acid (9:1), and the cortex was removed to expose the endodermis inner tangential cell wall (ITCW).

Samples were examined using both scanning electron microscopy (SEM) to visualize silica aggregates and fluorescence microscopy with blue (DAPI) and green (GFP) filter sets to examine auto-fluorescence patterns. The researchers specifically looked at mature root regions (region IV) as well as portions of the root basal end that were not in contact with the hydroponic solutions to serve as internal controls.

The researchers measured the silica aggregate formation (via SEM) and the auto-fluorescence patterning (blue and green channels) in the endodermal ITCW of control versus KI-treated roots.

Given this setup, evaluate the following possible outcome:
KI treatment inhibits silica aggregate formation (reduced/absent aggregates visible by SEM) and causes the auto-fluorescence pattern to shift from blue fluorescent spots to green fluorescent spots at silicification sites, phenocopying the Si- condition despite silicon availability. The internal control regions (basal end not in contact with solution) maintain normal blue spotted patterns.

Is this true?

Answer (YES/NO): NO